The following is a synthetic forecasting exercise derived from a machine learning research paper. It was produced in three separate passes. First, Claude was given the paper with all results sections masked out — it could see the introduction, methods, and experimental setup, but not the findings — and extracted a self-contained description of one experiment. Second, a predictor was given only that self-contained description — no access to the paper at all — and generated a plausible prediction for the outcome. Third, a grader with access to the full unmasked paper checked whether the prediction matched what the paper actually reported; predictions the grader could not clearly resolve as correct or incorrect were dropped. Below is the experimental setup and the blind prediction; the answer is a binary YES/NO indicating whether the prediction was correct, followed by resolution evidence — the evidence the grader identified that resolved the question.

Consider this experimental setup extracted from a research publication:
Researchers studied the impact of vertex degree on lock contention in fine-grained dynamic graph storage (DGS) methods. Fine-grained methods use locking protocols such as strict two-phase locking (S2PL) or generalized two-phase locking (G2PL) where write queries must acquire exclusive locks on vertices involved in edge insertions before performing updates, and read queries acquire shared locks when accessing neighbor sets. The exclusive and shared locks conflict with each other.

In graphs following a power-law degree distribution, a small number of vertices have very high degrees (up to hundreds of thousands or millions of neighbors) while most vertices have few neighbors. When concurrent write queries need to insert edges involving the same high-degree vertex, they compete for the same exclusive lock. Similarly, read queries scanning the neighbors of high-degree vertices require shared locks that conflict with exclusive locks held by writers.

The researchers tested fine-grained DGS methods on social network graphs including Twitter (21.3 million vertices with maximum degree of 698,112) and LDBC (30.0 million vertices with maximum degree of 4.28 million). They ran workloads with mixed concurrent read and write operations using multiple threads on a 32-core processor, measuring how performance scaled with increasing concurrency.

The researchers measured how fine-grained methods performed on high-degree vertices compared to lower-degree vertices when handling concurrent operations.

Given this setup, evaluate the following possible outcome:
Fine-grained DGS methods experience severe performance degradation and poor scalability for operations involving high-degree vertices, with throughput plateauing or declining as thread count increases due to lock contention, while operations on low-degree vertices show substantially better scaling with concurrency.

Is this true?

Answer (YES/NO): YES